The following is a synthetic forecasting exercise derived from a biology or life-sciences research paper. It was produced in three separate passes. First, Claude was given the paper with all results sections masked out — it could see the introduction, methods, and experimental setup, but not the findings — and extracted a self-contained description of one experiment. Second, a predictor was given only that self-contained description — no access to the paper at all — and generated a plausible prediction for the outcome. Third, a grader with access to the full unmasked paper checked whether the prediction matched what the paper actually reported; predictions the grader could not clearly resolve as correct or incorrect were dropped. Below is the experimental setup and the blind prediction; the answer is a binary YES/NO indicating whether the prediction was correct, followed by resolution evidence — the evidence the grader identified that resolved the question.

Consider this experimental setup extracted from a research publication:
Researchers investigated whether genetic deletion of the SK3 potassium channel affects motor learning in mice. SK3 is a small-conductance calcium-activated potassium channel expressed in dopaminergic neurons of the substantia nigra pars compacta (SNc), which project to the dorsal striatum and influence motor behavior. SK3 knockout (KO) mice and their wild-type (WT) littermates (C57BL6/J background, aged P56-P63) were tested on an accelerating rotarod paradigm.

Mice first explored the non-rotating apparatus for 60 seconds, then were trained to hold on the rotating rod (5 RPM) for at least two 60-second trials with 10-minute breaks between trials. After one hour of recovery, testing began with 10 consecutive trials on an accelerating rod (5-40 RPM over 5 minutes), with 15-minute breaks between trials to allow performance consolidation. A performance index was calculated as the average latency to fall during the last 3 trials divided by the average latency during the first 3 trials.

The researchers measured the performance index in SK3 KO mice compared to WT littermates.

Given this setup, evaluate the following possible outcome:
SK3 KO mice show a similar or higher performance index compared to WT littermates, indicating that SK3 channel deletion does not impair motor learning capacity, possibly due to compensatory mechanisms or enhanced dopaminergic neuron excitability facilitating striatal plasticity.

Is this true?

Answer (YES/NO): YES